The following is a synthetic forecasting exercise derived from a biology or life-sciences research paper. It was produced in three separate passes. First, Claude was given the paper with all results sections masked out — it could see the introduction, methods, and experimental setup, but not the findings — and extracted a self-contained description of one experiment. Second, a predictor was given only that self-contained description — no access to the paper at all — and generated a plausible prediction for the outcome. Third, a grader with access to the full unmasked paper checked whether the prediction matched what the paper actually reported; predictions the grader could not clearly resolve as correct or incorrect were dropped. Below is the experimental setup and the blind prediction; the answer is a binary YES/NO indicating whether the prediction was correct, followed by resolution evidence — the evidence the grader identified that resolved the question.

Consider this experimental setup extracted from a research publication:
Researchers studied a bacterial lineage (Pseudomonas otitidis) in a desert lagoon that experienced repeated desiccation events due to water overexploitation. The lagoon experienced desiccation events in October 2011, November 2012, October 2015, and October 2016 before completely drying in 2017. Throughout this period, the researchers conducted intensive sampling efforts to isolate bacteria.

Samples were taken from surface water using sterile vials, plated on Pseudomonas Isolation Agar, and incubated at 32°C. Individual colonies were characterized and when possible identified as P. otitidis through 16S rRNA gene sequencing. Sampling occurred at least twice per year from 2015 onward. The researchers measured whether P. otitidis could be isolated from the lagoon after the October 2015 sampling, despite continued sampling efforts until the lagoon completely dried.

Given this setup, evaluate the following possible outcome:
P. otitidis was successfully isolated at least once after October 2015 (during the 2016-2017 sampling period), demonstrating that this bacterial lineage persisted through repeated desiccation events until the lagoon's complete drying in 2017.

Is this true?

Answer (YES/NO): NO